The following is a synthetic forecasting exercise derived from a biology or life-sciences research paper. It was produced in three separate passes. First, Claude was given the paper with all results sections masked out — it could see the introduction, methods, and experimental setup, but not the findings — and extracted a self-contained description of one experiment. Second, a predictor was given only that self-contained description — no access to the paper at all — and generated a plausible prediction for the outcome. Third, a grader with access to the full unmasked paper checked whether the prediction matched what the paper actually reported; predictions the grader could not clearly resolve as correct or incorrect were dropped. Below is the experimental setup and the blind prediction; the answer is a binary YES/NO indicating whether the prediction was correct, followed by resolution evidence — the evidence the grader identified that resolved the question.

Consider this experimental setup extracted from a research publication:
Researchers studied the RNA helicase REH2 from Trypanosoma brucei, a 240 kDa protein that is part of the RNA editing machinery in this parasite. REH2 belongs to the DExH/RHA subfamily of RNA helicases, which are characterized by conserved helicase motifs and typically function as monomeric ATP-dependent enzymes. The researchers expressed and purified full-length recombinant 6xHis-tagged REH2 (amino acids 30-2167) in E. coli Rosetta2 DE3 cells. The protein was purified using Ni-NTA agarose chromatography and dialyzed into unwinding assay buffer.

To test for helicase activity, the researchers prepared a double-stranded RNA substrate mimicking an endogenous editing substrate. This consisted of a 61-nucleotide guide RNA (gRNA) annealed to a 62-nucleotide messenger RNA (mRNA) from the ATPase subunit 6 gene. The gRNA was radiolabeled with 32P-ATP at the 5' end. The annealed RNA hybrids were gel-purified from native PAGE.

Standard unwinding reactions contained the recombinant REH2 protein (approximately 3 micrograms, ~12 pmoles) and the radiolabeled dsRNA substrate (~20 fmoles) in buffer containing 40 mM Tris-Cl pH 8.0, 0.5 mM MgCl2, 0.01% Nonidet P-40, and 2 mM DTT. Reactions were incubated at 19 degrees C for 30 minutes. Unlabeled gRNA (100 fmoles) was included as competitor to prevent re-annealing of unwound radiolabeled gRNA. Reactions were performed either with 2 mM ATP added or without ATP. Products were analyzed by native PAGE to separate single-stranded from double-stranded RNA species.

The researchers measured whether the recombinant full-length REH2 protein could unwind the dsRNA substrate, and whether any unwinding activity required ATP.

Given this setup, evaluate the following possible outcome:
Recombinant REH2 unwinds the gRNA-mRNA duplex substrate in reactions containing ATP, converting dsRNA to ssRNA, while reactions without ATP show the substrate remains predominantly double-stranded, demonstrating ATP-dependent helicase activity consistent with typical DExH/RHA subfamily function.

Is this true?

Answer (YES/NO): YES